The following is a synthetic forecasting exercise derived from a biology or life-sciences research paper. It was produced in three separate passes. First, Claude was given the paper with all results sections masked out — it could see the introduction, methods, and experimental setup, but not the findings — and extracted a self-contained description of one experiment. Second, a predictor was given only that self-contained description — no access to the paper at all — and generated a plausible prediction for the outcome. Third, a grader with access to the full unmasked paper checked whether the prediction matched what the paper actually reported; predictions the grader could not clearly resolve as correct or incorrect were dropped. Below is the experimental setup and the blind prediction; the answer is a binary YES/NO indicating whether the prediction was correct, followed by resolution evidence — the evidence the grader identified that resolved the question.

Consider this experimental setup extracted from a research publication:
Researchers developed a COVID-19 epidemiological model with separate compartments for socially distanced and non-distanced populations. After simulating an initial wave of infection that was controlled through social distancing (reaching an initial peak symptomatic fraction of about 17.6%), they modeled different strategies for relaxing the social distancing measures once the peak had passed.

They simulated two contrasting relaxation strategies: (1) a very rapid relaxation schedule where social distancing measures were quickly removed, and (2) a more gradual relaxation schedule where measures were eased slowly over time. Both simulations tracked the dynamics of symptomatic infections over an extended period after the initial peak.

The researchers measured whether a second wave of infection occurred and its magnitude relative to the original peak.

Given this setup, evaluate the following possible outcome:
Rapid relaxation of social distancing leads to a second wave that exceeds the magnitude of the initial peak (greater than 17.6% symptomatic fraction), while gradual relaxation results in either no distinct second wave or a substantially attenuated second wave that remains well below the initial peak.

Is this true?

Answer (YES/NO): YES